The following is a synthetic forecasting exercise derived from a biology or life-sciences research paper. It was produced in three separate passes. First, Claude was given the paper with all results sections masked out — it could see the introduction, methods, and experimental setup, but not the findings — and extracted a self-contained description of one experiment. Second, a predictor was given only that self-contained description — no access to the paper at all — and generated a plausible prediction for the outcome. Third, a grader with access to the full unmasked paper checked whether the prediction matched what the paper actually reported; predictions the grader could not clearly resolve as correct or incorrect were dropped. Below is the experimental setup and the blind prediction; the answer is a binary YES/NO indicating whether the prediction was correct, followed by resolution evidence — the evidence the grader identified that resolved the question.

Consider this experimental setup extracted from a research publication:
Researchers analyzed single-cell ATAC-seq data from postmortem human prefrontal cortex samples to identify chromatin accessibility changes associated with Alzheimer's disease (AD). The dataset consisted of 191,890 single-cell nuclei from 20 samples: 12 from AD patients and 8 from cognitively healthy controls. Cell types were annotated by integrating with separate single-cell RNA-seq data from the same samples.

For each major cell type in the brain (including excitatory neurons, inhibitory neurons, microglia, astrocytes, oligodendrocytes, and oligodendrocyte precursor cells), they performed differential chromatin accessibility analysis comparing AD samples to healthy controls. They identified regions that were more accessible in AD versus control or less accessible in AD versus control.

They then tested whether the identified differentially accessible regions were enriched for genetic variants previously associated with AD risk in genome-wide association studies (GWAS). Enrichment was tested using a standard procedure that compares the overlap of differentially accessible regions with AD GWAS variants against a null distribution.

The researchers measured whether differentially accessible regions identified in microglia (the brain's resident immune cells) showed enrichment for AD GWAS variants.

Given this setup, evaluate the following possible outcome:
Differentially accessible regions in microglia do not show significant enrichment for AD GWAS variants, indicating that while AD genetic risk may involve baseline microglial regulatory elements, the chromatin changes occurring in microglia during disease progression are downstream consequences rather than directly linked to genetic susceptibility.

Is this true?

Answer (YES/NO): NO